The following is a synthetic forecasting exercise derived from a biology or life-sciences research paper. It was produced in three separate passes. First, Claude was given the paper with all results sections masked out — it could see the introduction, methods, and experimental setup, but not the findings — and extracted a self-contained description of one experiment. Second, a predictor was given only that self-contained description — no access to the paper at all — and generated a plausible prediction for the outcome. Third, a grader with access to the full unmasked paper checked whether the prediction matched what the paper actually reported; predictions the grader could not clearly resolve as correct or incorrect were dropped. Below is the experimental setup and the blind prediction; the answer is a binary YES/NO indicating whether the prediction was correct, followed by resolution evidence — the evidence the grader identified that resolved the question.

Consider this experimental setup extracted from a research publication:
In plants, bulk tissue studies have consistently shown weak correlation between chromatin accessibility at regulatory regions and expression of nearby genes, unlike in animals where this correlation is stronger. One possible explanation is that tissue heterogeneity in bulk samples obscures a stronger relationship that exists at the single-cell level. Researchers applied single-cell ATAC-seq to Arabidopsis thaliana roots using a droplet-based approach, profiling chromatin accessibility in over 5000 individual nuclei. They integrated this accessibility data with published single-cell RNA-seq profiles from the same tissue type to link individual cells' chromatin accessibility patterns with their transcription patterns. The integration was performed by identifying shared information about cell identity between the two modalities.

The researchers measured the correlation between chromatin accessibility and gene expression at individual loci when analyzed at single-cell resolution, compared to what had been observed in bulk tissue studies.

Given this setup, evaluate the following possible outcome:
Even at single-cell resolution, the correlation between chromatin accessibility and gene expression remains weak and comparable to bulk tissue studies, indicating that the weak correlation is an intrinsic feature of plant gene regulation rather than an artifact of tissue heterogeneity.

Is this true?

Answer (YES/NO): YES